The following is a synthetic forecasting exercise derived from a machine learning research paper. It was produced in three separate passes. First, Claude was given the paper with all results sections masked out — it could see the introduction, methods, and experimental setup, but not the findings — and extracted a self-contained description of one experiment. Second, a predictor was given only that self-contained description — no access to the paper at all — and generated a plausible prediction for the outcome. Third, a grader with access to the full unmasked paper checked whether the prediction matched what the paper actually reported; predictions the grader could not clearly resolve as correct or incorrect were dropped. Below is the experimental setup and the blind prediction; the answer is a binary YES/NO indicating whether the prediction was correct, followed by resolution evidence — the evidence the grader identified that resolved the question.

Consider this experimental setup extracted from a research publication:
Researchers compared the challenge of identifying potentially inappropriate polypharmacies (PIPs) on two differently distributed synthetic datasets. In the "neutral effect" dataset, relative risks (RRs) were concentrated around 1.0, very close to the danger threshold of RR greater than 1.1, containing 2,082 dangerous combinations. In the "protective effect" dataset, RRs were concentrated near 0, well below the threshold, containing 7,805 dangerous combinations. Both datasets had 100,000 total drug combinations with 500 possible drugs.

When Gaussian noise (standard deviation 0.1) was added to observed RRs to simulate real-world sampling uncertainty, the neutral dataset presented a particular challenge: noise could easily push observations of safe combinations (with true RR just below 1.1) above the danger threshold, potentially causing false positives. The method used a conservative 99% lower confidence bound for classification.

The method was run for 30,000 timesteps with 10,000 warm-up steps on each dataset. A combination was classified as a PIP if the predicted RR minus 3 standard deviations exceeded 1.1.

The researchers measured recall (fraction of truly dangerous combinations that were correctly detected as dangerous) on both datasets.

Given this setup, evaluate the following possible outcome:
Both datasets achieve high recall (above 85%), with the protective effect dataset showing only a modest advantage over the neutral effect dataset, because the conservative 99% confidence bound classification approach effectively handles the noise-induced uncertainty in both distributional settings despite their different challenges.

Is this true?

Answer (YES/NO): NO